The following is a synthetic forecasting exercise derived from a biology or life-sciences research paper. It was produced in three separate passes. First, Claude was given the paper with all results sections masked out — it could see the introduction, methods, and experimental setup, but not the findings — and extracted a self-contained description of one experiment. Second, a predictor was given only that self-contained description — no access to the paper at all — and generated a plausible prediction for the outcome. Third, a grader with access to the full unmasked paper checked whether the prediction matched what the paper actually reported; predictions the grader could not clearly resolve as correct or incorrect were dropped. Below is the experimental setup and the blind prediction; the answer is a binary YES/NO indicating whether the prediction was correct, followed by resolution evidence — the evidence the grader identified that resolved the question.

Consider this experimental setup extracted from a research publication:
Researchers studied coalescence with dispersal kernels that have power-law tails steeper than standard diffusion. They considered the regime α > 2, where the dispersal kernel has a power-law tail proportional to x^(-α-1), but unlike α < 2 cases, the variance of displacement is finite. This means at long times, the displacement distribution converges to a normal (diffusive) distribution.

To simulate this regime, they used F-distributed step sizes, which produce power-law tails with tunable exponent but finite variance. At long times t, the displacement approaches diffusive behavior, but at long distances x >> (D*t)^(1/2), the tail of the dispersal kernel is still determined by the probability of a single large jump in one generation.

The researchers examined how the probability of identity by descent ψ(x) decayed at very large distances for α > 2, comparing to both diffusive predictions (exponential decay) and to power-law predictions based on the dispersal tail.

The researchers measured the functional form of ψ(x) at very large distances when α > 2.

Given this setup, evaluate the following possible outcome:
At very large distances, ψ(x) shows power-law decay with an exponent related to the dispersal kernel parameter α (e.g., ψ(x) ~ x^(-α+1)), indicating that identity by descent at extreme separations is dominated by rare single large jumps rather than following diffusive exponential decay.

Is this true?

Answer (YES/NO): NO